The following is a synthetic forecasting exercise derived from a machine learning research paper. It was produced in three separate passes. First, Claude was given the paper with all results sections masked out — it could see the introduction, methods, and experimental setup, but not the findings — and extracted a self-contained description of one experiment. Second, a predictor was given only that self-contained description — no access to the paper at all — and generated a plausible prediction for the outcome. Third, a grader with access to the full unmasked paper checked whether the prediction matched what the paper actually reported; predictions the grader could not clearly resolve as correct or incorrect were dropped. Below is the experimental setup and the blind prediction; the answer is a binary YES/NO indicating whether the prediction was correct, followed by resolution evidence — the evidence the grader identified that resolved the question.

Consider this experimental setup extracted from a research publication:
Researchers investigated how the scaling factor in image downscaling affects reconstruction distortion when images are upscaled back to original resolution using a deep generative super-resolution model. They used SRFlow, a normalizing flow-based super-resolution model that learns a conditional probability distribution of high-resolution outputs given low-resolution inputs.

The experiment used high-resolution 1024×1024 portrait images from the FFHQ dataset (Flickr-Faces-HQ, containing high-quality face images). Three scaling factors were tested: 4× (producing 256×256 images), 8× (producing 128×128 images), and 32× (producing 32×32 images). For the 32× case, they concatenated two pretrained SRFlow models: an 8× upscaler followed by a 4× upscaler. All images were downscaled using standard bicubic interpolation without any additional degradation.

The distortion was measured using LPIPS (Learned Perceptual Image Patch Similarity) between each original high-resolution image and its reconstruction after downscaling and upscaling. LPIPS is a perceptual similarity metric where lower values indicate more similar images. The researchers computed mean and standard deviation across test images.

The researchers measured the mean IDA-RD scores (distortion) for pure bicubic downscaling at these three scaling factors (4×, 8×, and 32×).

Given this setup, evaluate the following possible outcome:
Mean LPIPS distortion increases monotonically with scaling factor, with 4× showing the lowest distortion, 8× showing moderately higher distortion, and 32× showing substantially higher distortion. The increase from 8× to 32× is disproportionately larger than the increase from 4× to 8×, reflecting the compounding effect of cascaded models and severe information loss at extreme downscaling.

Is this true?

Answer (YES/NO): YES